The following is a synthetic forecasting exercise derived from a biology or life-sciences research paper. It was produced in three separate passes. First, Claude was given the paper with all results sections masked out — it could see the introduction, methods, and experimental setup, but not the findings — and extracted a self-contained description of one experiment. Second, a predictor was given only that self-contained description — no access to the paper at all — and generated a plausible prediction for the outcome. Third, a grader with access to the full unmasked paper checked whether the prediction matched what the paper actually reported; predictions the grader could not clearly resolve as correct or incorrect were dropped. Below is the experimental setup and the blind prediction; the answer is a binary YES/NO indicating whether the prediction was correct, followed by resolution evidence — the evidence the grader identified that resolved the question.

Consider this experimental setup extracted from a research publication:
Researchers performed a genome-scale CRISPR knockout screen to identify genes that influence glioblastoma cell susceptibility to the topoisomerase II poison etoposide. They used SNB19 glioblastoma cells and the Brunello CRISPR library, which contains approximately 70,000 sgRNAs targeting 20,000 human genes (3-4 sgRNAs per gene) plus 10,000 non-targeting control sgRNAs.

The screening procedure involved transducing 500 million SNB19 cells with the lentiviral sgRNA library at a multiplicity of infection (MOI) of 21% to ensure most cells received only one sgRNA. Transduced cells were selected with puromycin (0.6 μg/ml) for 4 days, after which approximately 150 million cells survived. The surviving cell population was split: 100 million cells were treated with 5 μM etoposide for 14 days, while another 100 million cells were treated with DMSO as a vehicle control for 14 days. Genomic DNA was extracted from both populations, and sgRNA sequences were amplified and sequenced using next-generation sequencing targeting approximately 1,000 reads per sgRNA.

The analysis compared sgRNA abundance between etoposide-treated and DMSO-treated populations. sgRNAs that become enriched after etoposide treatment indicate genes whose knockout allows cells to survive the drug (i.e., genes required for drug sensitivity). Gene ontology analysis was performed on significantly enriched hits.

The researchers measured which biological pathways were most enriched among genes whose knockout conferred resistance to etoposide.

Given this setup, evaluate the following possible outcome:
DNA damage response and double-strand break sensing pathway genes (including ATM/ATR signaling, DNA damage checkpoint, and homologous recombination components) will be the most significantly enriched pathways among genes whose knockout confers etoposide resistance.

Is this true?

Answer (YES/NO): NO